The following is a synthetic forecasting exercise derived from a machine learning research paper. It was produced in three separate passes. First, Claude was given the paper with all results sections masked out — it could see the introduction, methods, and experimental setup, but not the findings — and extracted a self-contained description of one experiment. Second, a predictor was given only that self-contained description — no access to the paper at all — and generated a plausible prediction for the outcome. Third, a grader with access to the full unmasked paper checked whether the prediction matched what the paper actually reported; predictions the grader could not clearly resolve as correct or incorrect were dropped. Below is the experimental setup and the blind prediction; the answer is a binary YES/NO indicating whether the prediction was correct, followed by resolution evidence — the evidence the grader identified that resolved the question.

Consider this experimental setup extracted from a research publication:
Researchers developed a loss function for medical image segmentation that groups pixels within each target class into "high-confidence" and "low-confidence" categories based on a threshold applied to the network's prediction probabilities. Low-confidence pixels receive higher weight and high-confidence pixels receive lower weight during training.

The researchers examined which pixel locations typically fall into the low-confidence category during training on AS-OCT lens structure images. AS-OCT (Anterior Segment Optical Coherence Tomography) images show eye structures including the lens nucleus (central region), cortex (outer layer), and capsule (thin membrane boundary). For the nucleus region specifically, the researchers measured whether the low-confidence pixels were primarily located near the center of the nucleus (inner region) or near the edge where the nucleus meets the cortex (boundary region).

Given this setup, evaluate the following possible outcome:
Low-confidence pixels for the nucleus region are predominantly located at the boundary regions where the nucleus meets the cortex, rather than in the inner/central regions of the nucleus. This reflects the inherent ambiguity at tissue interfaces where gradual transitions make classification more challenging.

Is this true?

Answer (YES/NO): YES